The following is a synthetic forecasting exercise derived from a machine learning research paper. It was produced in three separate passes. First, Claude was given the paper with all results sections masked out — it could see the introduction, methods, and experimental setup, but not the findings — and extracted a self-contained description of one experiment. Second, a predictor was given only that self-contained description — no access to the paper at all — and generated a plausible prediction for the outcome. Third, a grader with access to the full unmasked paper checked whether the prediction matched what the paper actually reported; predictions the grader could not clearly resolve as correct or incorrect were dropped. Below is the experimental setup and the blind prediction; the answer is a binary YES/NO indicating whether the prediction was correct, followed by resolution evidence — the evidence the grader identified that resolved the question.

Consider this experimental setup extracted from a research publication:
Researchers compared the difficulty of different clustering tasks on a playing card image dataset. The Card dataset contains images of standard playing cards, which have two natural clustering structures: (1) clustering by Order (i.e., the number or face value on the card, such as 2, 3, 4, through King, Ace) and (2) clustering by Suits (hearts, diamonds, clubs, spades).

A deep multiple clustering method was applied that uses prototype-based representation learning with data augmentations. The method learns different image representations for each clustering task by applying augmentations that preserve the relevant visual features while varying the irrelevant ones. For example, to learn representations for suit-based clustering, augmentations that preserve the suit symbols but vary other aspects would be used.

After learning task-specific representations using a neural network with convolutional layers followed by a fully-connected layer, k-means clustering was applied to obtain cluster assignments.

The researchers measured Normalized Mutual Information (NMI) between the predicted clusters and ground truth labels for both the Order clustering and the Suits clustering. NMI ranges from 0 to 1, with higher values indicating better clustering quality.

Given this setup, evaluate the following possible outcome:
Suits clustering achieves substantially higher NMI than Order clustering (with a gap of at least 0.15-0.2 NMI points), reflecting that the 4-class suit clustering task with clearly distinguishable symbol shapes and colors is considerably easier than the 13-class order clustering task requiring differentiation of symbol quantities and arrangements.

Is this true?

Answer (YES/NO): NO